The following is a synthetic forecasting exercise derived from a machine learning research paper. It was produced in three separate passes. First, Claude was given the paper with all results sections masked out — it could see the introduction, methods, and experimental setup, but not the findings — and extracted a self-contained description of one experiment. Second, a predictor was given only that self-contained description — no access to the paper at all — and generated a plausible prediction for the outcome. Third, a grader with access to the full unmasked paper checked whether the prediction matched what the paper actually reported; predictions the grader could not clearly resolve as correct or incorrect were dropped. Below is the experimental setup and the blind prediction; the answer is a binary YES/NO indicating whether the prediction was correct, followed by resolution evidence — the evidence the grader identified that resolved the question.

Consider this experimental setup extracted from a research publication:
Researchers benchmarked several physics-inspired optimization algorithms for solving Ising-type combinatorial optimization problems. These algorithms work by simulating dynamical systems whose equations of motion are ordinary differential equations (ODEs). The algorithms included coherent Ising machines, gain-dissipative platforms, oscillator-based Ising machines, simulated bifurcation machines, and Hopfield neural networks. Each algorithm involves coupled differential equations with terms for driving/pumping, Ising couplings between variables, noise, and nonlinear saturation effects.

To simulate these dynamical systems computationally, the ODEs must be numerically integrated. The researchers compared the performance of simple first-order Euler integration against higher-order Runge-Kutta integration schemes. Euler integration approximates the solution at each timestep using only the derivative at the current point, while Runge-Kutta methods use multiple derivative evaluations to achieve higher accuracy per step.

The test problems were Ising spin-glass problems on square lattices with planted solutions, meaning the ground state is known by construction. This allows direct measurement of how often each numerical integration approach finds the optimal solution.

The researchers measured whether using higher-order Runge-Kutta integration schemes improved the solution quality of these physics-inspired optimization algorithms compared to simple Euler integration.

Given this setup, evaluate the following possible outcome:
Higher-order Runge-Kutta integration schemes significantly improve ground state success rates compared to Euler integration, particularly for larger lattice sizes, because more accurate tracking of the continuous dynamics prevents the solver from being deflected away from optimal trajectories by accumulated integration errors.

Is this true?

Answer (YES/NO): NO